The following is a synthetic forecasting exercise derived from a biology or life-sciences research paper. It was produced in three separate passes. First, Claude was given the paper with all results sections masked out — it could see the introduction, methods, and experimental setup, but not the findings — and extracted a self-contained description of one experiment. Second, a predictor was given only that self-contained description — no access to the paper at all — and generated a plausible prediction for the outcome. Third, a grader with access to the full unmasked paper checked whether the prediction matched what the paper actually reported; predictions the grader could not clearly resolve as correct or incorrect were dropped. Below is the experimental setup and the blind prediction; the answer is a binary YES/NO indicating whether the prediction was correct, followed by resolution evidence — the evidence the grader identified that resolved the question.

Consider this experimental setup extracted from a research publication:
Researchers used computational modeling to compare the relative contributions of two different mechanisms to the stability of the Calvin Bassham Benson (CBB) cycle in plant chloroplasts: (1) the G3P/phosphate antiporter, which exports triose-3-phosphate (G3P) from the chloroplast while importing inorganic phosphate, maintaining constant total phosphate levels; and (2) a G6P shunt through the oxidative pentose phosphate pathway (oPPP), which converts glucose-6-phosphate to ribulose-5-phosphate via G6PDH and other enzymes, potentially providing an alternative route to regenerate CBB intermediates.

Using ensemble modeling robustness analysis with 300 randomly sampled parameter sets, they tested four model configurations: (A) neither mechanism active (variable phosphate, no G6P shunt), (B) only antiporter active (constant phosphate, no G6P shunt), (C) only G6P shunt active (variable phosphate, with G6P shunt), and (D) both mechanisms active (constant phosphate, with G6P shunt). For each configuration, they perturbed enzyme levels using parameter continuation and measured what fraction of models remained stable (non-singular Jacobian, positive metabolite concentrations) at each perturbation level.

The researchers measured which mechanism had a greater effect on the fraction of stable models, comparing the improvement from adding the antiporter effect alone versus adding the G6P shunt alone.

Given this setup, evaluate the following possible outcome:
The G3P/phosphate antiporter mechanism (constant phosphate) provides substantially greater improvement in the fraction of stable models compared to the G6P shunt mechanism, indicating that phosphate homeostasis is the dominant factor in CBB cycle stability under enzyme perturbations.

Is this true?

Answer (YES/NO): YES